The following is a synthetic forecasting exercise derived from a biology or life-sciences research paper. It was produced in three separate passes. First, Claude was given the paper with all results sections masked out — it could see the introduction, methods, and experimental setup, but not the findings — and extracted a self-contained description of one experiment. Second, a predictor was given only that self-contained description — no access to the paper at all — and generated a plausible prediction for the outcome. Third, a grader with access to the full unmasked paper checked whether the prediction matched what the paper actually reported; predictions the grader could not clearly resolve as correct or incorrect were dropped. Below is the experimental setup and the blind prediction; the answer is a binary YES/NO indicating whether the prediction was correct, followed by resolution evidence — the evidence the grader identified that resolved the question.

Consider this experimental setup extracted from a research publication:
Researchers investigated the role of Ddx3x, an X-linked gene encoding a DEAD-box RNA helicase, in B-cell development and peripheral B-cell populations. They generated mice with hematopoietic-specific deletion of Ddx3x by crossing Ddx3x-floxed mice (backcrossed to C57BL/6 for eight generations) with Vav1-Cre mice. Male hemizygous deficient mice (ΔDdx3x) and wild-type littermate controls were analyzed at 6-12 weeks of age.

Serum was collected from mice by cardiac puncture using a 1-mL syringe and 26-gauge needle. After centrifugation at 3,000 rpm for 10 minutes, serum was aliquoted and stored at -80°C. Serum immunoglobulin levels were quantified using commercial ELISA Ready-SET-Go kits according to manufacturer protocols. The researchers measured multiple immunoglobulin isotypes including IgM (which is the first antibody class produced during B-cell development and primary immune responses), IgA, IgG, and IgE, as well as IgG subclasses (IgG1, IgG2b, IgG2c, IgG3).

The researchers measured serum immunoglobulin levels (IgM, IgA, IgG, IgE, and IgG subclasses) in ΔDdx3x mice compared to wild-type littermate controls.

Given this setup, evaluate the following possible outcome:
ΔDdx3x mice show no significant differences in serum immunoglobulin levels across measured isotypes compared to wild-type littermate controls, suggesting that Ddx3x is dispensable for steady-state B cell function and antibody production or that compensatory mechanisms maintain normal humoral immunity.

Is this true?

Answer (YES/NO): NO